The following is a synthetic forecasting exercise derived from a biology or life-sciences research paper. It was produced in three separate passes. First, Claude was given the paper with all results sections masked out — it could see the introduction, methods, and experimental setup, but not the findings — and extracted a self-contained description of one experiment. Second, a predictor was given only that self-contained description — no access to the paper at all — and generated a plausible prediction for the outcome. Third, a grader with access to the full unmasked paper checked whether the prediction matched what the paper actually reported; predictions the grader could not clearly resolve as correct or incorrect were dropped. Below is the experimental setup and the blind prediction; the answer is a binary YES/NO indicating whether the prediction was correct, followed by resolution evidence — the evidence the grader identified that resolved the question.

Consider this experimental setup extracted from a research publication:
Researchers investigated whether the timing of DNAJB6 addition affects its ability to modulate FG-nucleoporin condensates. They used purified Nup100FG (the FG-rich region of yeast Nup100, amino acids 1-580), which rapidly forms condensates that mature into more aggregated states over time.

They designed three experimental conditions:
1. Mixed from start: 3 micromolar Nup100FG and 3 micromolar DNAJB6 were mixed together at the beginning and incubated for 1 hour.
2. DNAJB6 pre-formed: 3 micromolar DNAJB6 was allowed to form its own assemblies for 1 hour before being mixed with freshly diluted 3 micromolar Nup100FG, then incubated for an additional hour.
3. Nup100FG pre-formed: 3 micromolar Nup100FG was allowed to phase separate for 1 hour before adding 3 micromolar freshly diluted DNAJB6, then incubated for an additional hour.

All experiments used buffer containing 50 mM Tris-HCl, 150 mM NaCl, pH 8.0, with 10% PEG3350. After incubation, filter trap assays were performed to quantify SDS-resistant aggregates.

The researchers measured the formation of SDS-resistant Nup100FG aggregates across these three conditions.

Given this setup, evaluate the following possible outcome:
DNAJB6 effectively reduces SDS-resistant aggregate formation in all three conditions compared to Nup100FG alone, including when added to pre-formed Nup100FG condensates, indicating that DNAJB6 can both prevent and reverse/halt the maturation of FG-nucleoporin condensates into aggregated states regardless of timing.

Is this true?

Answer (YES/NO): YES